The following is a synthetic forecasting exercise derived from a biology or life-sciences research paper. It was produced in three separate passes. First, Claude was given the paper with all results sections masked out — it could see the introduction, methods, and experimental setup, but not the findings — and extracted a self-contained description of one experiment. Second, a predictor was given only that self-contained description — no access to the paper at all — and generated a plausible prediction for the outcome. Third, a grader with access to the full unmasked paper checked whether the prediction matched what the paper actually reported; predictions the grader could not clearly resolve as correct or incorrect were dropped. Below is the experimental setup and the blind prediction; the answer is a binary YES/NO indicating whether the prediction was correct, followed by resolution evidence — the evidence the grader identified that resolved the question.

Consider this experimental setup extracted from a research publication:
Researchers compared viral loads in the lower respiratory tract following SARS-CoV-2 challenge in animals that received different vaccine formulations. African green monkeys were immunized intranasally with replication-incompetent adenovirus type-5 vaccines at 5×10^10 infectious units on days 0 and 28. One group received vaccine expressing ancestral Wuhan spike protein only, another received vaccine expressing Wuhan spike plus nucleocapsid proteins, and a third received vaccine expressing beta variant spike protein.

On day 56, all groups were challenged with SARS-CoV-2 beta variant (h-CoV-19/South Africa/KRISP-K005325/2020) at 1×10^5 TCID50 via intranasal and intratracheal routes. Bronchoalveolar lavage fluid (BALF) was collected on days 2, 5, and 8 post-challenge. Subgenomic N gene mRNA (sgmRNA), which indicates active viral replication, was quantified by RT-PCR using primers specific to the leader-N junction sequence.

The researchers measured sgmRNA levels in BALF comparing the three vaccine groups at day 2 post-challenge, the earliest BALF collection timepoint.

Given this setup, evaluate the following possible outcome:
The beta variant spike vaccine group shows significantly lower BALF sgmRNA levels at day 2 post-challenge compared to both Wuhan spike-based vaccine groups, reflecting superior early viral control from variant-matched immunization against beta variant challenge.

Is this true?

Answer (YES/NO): NO